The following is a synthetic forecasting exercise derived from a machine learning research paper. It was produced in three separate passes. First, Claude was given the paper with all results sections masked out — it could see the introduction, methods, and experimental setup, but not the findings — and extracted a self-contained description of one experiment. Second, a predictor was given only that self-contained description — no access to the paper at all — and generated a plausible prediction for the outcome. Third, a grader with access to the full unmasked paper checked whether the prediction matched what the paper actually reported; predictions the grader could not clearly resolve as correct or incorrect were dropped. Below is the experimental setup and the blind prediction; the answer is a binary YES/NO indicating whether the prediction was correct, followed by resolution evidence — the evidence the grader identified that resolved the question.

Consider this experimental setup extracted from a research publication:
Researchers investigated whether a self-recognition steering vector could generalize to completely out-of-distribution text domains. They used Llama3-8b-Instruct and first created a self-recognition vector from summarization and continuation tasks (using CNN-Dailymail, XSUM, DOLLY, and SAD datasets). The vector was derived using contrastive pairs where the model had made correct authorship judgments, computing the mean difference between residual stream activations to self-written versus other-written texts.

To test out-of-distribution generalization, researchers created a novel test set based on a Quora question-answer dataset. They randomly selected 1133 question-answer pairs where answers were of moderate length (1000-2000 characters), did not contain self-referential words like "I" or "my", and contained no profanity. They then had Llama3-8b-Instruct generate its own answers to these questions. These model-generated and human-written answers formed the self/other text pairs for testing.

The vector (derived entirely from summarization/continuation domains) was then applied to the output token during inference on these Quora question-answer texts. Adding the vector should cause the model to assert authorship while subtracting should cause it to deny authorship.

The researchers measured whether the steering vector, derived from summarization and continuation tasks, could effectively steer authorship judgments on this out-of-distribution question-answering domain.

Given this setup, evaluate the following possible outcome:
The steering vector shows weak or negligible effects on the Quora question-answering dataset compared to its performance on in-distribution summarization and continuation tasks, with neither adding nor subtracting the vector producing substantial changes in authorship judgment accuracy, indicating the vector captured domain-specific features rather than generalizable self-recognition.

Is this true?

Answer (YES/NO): NO